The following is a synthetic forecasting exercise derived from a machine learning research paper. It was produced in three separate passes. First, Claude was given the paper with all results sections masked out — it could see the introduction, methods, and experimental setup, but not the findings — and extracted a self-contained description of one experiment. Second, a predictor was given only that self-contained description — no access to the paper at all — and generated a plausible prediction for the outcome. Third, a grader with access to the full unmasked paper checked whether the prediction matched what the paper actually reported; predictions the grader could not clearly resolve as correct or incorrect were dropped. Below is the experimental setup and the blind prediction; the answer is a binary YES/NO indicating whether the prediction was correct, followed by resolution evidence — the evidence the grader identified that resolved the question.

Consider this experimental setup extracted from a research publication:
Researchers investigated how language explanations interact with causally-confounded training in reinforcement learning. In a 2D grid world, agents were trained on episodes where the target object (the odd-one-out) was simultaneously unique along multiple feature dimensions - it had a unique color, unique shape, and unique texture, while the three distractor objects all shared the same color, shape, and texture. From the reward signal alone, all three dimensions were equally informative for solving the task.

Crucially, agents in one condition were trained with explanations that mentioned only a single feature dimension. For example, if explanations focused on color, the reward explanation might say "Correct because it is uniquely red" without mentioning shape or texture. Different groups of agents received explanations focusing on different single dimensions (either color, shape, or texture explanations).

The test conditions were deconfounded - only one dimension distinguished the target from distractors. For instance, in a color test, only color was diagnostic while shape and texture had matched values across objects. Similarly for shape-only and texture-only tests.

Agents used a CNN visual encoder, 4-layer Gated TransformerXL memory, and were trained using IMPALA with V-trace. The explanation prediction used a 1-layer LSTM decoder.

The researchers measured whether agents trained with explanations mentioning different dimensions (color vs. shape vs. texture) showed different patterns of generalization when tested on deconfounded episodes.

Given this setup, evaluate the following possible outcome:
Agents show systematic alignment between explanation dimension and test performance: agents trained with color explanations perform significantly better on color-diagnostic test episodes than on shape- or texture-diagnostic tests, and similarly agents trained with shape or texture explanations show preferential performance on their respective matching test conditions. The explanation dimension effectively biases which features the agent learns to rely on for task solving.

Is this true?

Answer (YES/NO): YES